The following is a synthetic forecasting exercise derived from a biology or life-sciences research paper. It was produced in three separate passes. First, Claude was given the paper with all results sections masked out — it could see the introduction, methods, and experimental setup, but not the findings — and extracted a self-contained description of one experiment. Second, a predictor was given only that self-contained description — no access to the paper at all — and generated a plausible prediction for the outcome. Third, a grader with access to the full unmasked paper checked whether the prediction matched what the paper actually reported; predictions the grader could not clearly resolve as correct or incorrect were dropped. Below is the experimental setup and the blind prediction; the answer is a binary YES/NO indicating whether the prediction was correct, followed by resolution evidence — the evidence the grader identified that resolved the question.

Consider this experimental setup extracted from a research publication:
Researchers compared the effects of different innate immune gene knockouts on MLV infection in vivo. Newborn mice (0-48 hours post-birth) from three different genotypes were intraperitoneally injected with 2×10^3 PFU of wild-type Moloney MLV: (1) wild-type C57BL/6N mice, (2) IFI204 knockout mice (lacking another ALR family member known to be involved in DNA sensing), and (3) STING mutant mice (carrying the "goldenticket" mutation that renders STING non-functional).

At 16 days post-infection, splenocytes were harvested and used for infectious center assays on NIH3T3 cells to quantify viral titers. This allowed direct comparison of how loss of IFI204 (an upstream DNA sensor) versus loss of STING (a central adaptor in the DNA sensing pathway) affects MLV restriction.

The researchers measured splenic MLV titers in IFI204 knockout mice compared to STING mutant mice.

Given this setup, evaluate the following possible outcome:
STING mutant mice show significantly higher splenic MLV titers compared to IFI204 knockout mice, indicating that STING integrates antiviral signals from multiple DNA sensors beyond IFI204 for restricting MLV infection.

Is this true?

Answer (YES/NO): YES